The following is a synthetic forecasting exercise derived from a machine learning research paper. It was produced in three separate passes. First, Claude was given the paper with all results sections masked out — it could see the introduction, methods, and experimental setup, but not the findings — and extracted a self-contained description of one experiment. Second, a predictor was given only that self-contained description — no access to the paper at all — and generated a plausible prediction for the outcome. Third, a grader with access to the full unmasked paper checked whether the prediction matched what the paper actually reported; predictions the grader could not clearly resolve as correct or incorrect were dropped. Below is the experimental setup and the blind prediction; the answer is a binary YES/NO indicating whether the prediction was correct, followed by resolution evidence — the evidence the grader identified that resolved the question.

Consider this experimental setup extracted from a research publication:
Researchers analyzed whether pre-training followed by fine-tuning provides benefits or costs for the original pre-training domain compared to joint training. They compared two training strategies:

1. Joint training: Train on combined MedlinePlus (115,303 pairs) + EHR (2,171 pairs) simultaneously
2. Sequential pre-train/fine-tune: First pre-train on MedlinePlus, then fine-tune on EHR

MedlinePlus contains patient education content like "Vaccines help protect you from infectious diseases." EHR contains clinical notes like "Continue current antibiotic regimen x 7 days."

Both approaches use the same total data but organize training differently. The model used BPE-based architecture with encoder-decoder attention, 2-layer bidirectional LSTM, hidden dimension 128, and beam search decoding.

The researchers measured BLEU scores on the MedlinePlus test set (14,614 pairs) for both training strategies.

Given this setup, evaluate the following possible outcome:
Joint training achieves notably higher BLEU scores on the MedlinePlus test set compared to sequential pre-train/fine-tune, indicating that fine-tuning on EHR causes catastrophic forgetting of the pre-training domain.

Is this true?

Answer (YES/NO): YES